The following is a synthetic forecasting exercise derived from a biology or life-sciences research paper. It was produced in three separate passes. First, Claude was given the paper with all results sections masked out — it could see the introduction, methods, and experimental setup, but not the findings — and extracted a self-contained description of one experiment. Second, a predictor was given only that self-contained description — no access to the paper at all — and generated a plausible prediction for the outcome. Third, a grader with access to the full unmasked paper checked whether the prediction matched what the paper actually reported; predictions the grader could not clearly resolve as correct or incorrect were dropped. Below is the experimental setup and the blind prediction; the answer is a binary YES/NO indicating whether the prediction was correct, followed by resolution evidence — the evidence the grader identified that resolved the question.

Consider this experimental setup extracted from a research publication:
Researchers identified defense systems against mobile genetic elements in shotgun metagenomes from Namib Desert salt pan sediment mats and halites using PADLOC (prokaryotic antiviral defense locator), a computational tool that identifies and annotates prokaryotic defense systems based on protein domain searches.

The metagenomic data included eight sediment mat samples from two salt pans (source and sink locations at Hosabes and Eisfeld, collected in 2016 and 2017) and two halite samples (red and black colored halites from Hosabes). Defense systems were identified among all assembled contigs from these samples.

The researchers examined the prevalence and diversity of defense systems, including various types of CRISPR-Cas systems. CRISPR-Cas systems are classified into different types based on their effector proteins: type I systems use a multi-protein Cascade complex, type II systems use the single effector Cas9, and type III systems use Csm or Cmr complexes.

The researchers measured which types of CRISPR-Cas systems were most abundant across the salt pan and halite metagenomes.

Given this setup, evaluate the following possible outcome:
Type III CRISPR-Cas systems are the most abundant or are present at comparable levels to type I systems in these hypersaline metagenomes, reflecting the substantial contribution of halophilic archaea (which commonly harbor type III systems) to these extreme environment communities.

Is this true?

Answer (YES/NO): NO